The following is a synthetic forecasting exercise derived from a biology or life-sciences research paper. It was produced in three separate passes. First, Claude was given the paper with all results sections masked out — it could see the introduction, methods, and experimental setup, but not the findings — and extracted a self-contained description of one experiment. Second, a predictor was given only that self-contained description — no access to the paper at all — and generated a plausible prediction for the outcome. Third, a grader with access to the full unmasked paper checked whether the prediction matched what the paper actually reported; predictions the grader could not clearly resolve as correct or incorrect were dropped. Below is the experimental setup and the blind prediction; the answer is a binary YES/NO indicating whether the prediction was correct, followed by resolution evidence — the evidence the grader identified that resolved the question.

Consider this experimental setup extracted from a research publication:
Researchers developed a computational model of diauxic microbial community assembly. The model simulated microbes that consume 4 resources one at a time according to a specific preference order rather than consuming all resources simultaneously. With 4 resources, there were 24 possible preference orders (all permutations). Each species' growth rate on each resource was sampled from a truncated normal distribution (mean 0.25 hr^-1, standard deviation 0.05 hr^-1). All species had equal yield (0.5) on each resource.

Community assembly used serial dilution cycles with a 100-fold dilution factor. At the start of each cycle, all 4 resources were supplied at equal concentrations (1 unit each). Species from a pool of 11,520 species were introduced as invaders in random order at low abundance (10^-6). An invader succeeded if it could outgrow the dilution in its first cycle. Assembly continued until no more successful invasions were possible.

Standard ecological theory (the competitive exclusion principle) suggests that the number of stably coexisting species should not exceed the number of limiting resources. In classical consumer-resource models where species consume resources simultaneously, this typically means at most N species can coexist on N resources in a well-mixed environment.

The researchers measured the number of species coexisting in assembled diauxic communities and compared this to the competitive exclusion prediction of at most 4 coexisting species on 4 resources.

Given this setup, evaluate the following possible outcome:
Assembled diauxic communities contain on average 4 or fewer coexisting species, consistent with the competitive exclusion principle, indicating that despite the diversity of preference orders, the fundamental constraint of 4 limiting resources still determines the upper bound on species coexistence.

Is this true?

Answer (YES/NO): YES